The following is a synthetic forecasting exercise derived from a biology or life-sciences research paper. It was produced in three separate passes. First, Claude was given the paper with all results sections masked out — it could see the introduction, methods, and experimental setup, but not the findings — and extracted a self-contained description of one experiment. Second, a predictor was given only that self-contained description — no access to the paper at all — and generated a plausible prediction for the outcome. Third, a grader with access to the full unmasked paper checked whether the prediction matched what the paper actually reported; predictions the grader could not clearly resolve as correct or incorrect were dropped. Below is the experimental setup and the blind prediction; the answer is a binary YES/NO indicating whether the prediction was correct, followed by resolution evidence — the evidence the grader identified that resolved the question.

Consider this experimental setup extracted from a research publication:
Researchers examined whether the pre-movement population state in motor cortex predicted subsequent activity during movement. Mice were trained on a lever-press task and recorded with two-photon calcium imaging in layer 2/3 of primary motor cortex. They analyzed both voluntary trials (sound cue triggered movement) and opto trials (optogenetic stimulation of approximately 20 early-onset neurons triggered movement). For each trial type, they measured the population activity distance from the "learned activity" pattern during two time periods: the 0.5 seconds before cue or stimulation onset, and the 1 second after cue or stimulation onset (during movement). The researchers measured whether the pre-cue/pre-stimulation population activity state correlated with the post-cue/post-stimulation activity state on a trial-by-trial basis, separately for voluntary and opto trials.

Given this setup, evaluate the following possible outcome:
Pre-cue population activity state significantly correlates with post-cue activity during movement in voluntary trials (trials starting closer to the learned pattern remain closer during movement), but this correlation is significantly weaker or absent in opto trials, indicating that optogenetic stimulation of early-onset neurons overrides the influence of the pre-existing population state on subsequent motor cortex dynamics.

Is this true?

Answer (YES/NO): NO